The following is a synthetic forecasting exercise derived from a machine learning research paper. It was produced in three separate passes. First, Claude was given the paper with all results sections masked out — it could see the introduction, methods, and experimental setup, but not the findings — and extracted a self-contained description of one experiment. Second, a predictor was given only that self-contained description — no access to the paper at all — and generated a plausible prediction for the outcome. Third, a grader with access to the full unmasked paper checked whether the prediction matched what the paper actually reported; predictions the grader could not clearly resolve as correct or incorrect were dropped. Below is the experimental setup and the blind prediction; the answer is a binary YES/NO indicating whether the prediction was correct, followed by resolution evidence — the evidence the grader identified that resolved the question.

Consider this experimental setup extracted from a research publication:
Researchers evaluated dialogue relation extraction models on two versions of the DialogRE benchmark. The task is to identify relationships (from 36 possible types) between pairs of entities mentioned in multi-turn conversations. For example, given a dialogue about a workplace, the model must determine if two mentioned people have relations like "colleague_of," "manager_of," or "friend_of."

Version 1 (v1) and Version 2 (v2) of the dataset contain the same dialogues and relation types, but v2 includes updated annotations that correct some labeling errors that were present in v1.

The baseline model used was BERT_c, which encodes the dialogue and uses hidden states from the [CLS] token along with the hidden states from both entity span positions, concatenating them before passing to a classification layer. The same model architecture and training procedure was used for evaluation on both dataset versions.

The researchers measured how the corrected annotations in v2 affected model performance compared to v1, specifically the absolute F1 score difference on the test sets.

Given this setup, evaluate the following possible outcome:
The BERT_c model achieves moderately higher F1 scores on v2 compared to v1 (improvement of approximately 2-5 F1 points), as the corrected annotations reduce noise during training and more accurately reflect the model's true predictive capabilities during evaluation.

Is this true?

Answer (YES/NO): NO